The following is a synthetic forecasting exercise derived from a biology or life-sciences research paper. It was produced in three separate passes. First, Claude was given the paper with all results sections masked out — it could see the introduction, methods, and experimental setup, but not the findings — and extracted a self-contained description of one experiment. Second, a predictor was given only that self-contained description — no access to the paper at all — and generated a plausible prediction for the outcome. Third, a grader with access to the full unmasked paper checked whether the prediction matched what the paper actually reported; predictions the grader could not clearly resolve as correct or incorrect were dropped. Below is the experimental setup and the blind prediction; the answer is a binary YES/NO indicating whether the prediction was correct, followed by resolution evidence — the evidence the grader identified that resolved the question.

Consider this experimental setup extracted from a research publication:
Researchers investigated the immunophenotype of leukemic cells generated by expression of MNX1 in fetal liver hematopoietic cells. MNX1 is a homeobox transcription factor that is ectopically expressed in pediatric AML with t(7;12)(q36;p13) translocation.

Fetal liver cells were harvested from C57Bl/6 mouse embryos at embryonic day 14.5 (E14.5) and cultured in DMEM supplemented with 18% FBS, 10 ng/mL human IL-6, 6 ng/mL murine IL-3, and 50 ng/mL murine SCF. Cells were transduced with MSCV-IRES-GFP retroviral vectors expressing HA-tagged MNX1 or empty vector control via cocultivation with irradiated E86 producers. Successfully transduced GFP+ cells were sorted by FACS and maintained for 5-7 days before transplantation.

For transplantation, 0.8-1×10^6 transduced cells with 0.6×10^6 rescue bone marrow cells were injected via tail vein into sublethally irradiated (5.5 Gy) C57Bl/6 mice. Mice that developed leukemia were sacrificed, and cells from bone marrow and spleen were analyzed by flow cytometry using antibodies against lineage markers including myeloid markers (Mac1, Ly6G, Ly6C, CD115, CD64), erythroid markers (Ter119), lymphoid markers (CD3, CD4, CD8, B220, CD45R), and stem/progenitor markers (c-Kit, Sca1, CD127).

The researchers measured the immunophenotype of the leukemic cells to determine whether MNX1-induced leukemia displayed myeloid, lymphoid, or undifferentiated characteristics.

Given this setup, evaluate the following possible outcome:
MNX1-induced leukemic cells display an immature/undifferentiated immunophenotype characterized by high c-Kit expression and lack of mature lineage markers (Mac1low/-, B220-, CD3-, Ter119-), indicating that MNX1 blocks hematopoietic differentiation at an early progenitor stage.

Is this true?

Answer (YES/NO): YES